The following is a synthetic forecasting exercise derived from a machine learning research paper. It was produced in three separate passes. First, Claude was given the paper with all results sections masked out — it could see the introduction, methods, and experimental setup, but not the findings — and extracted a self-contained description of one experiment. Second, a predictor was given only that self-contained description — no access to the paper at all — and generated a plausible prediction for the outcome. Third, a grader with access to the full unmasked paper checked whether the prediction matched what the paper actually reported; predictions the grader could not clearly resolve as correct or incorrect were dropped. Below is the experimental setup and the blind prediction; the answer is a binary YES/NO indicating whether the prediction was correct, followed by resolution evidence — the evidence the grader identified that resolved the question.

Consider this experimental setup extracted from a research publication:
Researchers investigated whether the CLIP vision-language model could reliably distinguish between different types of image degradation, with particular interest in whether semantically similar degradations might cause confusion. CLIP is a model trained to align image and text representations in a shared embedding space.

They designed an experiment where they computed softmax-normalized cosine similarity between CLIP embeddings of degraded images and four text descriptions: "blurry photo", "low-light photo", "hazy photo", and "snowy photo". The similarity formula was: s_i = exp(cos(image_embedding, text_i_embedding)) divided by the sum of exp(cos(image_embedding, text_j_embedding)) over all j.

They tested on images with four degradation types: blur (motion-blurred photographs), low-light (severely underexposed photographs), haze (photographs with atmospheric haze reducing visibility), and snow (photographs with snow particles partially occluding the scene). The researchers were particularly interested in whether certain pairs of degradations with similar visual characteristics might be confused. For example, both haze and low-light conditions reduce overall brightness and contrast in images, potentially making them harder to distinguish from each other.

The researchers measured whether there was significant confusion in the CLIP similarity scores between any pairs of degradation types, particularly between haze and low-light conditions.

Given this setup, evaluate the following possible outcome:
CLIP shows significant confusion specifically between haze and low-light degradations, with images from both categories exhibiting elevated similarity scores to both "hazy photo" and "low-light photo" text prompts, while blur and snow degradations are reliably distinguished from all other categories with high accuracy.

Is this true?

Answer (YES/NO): NO